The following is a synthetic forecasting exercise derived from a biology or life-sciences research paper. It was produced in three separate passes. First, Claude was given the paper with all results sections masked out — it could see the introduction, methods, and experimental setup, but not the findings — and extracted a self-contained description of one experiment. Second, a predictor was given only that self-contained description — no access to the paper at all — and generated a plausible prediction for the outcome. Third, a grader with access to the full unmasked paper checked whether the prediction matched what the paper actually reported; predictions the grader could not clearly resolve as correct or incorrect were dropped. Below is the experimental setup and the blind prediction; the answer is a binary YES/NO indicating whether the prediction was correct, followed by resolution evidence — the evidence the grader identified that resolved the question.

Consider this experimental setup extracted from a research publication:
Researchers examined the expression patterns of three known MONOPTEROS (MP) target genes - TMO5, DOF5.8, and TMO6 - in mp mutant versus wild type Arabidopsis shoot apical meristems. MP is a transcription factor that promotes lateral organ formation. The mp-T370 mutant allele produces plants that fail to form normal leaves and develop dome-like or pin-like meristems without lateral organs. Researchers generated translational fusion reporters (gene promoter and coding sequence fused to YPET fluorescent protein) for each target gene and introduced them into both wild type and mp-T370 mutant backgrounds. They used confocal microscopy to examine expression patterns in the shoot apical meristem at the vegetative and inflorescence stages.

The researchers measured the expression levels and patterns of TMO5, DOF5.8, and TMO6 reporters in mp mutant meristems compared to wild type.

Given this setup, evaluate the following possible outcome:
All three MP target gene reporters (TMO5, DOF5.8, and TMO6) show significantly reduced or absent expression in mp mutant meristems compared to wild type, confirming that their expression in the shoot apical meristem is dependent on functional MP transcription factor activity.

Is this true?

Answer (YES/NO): NO